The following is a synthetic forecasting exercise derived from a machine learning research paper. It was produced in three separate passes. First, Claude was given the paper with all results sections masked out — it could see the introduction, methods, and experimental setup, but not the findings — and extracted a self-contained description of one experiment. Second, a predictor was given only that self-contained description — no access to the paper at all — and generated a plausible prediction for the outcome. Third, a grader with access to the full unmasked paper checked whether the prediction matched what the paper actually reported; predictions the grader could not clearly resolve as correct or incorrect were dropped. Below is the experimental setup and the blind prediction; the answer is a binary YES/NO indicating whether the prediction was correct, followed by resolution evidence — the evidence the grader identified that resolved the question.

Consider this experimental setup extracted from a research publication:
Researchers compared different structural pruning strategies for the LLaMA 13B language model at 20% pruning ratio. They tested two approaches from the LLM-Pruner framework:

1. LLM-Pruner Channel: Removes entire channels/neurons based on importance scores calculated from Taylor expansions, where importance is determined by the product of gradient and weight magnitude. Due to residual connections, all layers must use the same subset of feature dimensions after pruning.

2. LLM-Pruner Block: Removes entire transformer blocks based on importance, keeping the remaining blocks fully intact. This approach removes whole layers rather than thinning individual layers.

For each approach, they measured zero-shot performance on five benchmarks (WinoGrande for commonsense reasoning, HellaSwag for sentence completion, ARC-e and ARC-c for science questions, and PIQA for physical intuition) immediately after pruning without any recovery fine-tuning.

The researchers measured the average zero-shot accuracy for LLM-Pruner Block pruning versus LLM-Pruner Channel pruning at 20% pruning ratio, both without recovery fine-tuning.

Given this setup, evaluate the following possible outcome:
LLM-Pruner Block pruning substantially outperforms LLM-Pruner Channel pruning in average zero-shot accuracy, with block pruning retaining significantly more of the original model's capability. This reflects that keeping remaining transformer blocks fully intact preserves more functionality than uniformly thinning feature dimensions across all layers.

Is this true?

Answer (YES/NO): YES